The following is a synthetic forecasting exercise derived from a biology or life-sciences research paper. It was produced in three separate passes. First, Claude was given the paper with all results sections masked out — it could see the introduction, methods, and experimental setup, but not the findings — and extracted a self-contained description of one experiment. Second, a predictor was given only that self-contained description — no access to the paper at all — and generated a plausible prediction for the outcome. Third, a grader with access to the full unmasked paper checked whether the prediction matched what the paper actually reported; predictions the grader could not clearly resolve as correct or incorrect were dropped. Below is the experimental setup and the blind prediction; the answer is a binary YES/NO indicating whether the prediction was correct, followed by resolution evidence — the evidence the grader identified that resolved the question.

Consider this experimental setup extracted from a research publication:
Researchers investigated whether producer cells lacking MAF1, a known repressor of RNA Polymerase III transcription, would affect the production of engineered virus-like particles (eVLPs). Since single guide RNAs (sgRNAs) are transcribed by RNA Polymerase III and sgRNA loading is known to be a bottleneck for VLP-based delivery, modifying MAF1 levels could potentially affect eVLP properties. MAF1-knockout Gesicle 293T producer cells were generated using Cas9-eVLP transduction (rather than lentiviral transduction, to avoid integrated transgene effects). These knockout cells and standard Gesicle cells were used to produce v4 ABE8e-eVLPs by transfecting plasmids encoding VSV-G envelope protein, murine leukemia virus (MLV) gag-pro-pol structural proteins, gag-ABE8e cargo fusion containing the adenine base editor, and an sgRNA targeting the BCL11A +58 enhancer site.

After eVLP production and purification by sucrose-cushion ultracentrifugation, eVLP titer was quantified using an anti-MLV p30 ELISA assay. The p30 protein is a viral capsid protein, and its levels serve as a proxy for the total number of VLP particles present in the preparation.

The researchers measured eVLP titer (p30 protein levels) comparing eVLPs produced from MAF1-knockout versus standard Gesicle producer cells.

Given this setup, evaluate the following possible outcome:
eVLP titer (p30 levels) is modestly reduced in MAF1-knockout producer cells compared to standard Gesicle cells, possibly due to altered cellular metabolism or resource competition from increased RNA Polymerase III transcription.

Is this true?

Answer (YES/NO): NO